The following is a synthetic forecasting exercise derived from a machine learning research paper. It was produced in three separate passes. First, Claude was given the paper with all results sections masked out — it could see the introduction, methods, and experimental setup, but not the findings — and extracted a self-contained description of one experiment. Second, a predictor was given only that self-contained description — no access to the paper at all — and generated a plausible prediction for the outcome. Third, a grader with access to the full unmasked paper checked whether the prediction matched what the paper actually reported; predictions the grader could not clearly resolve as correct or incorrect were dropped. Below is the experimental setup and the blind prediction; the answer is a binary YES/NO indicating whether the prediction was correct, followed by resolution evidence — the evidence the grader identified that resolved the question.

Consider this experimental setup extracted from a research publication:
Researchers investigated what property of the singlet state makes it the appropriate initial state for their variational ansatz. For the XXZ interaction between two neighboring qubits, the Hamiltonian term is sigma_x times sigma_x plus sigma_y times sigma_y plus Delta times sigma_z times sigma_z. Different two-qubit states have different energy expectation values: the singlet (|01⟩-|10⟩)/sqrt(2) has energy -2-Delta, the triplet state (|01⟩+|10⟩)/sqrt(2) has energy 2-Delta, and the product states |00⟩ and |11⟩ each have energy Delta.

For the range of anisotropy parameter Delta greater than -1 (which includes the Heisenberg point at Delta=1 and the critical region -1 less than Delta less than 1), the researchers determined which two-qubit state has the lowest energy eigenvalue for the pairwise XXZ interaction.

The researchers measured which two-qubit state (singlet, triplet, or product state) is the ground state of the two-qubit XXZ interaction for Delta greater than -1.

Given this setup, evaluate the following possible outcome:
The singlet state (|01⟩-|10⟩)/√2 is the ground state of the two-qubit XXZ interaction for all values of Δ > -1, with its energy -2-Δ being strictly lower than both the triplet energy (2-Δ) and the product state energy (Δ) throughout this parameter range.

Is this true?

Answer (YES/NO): YES